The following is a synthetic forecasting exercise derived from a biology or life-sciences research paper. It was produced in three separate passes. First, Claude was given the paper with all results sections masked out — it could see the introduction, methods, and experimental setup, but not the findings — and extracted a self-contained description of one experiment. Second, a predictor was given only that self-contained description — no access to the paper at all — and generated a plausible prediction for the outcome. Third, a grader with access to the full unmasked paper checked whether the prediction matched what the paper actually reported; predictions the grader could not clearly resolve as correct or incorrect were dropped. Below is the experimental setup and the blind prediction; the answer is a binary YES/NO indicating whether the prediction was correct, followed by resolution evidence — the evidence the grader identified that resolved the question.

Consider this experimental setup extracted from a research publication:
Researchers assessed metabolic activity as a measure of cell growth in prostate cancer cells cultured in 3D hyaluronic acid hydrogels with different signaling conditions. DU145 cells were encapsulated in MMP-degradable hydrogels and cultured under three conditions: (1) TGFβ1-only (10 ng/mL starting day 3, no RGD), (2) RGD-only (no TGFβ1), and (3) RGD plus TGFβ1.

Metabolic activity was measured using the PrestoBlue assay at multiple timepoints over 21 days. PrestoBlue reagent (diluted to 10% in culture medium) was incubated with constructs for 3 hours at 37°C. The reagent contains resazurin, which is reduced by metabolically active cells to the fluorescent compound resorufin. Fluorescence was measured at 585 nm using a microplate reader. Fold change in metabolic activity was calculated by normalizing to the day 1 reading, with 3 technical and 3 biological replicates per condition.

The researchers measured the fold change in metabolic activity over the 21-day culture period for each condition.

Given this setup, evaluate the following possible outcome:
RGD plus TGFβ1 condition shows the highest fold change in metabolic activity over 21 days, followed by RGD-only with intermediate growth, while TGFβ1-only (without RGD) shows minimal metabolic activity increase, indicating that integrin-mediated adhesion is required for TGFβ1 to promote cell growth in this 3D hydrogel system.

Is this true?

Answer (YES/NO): NO